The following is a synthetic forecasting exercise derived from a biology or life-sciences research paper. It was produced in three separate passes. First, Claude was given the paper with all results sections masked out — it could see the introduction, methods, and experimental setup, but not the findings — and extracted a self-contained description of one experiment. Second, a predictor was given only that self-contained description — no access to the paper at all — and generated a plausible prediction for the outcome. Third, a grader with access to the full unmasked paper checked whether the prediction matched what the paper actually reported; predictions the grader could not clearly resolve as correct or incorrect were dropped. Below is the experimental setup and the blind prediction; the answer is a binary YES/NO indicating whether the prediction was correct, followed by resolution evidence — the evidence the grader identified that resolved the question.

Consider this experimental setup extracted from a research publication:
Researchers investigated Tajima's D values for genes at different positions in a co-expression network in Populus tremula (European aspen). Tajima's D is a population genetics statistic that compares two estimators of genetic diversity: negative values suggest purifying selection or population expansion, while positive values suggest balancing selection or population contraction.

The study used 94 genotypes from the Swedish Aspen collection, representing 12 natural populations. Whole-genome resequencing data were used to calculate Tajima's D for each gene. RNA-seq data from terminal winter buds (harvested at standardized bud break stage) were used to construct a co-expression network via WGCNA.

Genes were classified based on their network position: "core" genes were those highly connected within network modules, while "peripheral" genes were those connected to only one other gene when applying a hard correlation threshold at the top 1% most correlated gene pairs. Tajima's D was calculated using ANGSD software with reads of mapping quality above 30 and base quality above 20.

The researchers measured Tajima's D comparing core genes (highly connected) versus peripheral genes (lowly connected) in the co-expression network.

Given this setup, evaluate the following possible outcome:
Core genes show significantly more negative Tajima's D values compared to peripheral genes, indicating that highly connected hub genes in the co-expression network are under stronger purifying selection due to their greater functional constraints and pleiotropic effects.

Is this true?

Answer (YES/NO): YES